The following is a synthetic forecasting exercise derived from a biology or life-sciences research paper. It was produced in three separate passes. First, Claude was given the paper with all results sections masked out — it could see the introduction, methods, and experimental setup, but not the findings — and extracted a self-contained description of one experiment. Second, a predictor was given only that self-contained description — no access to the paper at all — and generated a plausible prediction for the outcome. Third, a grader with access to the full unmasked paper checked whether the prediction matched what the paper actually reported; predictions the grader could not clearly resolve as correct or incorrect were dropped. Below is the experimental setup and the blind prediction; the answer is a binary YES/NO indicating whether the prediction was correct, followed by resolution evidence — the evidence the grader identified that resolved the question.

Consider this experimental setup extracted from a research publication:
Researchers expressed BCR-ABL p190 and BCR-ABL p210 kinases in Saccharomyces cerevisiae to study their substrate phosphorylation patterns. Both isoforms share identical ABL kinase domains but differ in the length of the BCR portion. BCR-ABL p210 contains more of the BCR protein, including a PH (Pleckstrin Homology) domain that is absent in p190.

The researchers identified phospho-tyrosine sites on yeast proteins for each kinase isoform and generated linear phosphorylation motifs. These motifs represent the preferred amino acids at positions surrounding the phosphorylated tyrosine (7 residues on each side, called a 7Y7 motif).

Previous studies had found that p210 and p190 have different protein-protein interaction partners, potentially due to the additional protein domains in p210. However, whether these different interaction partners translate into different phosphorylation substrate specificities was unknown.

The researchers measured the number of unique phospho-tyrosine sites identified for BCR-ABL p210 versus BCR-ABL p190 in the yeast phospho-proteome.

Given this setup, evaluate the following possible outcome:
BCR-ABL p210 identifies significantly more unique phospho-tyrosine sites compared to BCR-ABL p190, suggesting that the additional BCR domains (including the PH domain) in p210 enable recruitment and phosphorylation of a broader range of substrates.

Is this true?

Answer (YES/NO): YES